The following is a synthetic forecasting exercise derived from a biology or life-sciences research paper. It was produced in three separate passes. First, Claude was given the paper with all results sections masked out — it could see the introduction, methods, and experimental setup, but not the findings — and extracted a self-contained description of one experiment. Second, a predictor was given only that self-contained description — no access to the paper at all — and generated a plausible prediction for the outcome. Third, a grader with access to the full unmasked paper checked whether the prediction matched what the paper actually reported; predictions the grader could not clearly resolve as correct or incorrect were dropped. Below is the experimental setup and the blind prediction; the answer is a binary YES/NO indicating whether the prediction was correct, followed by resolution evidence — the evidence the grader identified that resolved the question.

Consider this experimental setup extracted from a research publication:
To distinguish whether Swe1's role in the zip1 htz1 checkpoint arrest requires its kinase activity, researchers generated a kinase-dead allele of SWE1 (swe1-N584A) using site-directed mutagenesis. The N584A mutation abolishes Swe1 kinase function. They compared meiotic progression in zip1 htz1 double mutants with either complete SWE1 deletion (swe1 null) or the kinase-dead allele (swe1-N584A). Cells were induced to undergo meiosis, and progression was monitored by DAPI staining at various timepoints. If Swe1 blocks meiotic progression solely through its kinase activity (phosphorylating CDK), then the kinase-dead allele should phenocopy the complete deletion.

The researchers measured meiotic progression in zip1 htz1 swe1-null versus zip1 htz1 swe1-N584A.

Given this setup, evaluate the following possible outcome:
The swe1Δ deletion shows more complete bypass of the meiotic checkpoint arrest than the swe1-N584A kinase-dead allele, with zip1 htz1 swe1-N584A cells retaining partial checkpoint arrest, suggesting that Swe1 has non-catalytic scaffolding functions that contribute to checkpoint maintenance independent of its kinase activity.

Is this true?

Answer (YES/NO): NO